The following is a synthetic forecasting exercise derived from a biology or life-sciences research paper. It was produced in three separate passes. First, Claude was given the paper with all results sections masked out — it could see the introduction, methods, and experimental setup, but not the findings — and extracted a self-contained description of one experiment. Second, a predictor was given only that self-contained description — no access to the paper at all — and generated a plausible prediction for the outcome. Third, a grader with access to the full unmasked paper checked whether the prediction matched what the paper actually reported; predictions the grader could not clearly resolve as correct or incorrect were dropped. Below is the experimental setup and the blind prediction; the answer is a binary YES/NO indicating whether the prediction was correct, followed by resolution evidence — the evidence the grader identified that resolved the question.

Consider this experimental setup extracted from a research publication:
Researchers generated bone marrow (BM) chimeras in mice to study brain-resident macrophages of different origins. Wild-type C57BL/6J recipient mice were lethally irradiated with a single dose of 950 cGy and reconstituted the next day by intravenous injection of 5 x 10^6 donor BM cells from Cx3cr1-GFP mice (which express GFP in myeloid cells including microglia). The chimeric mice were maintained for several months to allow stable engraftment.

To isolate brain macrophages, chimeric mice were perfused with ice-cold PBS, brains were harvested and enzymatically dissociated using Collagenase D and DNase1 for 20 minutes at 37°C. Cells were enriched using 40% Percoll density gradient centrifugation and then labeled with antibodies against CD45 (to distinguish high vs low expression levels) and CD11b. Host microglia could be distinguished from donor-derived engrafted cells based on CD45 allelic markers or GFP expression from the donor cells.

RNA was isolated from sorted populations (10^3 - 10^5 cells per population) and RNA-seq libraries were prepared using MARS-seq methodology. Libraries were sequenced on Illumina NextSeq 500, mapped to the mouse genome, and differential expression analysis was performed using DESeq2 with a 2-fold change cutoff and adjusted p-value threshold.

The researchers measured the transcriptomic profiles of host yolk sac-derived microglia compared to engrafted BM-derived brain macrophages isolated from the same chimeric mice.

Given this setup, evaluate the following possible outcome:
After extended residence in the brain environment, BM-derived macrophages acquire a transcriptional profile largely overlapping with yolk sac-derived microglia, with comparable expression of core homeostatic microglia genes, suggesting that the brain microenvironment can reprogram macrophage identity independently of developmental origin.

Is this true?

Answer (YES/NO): NO